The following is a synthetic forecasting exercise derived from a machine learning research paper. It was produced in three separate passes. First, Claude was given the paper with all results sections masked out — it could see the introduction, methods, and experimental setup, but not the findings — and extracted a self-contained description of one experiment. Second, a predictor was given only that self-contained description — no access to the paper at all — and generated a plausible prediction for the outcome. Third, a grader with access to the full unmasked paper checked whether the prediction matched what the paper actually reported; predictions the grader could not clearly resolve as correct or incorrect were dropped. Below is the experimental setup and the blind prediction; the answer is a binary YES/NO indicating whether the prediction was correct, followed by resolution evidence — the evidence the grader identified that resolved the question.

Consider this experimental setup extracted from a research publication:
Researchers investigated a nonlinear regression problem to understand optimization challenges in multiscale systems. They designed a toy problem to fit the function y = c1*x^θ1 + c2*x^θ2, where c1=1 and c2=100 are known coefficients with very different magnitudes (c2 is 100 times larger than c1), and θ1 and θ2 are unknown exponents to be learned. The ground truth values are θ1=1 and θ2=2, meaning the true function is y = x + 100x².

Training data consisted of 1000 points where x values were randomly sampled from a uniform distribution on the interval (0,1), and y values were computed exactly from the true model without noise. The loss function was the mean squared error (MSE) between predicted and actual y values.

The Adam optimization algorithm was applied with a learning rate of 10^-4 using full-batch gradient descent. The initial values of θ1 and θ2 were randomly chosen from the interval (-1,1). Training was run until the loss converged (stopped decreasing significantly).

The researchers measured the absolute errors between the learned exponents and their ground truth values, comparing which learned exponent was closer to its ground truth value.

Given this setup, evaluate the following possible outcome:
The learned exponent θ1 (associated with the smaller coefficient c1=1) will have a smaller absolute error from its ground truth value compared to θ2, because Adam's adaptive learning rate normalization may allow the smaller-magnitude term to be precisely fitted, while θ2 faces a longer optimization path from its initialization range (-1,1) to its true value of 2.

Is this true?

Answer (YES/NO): NO